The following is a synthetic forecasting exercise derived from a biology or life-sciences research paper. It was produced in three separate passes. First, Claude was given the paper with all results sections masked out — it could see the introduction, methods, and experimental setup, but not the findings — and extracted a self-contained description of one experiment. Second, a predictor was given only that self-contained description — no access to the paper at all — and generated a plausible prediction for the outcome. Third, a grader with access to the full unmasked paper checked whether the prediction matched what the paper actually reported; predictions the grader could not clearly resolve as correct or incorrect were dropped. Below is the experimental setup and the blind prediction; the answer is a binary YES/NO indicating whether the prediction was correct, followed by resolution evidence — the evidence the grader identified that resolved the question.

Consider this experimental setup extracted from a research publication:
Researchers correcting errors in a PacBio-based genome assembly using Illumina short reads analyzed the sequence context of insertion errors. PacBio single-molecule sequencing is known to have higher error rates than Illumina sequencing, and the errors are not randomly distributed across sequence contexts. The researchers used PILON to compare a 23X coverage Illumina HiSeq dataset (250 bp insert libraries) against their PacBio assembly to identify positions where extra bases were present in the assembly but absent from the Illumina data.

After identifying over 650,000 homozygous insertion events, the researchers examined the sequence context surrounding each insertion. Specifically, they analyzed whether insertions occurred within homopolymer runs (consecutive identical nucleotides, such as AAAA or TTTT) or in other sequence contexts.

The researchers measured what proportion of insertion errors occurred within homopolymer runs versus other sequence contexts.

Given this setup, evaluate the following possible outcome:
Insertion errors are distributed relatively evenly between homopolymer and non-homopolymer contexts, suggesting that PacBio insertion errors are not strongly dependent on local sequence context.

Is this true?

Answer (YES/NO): NO